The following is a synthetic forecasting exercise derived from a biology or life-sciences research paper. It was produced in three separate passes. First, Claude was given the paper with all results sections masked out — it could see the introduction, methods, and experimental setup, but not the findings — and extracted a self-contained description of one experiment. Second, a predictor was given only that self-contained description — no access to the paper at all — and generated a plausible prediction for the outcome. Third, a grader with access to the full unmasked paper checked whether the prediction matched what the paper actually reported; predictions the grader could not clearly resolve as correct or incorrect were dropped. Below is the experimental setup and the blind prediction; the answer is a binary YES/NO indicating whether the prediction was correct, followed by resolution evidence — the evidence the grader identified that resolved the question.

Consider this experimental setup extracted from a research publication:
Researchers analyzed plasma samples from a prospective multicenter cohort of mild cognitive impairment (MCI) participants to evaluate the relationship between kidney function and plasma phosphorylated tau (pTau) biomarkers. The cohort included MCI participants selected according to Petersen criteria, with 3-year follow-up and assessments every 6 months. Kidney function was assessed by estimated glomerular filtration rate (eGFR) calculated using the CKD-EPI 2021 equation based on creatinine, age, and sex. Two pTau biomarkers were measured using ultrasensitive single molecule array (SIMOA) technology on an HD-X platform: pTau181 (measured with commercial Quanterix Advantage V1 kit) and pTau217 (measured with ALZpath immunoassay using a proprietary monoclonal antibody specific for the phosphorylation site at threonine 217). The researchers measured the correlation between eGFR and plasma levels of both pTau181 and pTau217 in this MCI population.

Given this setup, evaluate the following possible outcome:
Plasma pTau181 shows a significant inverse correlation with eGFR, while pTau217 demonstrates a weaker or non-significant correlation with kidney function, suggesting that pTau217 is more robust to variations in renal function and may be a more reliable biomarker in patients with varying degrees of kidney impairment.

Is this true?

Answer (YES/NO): NO